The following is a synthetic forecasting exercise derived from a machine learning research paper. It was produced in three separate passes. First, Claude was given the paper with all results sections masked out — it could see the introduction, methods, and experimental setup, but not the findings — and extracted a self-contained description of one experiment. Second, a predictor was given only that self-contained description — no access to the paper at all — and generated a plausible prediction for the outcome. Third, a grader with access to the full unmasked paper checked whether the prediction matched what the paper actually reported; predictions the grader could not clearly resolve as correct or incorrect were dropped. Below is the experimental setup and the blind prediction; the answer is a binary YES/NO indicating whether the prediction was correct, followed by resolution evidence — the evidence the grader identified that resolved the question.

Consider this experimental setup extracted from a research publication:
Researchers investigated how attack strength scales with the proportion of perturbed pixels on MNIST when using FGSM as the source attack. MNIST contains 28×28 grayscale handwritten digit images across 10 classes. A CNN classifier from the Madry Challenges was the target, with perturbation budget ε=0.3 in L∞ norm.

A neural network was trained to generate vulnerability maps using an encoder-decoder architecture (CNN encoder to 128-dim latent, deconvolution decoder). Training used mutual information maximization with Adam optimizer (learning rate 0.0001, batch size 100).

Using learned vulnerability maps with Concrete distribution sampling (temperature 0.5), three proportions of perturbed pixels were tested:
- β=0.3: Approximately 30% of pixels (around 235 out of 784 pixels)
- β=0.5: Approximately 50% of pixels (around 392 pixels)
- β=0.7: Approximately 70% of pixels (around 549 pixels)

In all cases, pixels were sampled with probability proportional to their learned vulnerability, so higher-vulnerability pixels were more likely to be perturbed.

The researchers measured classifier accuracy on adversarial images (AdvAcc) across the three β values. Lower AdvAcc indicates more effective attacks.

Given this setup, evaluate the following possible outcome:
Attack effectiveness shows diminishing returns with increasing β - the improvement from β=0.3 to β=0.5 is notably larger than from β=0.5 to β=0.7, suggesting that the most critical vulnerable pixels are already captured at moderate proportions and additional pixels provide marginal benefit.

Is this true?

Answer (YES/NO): YES